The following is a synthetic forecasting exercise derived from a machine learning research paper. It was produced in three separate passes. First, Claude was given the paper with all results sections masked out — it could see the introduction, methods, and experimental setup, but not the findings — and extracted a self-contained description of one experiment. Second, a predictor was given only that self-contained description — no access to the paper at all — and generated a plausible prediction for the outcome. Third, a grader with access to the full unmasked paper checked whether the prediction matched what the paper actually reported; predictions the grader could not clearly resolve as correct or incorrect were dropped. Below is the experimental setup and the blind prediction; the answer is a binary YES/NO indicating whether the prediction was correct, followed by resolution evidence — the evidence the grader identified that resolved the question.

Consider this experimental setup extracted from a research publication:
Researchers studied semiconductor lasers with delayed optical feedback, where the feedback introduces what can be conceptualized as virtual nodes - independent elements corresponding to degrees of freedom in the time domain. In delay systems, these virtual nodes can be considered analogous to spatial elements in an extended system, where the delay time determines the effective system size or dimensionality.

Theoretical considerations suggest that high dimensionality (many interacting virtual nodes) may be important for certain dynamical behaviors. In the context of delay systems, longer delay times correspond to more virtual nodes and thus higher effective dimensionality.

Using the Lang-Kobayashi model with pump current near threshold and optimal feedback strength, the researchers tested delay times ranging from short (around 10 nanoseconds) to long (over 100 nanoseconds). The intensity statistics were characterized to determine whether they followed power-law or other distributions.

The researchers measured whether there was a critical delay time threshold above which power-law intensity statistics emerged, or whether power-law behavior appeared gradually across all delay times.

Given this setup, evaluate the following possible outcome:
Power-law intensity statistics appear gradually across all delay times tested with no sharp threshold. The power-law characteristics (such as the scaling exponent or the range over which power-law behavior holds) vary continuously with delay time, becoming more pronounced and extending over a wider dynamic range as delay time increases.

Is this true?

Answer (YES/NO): NO